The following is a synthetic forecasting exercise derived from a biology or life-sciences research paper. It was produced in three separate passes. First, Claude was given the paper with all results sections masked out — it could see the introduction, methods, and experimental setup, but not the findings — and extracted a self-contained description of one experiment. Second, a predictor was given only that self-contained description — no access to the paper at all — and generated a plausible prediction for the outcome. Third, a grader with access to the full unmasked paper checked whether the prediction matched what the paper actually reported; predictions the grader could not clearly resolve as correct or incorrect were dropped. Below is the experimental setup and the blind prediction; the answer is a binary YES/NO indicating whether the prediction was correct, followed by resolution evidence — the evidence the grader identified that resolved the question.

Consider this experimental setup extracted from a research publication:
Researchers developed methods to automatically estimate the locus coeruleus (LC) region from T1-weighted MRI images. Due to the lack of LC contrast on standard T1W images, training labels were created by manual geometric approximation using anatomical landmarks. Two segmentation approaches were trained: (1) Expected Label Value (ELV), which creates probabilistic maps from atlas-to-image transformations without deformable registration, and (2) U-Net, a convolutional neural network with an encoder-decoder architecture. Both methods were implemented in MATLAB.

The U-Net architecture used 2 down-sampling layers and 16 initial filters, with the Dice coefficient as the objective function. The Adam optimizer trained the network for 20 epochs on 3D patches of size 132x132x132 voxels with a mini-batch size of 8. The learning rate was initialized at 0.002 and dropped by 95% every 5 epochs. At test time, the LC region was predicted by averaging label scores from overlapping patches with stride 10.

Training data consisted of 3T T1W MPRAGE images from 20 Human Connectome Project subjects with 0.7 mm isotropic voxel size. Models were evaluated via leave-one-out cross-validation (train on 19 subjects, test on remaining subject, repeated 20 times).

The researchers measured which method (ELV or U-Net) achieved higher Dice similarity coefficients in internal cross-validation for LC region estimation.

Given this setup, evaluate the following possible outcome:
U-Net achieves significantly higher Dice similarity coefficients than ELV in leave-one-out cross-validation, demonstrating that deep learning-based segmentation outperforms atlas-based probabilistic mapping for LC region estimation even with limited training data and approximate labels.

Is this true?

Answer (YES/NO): NO